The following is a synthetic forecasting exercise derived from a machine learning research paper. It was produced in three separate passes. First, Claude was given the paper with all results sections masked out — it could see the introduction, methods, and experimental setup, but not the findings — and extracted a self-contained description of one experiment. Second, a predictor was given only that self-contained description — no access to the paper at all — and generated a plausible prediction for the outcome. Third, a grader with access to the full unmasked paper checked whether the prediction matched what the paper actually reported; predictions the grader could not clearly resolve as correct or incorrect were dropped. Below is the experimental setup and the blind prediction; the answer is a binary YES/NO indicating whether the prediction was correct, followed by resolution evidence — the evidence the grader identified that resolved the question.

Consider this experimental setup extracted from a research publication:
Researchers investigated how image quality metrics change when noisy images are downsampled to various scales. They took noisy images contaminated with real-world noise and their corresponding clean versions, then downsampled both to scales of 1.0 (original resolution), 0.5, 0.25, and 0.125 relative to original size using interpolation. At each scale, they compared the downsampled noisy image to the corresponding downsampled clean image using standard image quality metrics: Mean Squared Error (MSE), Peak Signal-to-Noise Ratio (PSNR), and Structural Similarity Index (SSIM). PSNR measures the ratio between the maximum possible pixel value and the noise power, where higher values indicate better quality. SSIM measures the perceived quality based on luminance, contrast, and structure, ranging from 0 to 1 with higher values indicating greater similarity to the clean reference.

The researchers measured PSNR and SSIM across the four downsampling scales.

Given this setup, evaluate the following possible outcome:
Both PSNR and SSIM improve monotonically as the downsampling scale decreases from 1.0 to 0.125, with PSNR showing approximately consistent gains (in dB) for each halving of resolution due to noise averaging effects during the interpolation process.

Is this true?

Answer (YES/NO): NO